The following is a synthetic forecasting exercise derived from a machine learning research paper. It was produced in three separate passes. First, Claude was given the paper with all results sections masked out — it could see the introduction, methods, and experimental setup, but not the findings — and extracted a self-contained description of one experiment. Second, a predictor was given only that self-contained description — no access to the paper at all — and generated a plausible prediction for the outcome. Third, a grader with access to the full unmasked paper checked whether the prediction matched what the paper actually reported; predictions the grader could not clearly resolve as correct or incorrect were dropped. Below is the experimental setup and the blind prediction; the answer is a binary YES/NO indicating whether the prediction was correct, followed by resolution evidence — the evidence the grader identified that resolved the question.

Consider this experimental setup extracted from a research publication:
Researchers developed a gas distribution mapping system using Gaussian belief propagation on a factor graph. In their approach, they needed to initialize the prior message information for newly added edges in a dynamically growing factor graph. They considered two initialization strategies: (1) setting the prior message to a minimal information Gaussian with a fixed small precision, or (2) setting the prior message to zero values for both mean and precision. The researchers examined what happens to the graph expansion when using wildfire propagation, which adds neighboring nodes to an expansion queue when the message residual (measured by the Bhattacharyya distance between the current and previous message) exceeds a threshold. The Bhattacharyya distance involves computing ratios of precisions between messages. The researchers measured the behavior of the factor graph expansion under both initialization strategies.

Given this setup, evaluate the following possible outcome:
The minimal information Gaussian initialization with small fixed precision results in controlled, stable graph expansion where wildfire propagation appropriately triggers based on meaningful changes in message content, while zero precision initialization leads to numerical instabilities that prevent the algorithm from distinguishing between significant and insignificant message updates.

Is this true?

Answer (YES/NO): YES